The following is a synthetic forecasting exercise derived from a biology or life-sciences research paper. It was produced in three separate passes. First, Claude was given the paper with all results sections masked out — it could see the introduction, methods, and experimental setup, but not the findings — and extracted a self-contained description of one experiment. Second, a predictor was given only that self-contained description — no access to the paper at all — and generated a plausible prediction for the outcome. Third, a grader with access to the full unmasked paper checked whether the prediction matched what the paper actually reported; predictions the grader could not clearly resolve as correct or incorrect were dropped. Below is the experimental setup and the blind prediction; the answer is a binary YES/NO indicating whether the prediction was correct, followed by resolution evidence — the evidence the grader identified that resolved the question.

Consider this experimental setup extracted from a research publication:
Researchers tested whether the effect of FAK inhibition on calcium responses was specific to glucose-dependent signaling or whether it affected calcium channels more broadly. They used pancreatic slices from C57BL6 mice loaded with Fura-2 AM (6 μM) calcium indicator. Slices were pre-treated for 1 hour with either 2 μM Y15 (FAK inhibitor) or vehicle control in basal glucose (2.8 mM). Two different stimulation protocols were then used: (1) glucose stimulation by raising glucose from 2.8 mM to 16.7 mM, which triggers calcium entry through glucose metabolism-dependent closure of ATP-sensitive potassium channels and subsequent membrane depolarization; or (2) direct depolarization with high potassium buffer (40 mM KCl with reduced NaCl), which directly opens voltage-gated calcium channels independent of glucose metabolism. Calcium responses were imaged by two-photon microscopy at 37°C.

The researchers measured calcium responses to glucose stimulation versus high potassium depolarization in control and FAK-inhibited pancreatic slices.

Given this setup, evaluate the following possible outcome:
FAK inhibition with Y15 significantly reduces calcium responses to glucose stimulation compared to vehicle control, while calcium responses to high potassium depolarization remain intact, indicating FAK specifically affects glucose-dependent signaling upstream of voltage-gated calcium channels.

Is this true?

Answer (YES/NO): YES